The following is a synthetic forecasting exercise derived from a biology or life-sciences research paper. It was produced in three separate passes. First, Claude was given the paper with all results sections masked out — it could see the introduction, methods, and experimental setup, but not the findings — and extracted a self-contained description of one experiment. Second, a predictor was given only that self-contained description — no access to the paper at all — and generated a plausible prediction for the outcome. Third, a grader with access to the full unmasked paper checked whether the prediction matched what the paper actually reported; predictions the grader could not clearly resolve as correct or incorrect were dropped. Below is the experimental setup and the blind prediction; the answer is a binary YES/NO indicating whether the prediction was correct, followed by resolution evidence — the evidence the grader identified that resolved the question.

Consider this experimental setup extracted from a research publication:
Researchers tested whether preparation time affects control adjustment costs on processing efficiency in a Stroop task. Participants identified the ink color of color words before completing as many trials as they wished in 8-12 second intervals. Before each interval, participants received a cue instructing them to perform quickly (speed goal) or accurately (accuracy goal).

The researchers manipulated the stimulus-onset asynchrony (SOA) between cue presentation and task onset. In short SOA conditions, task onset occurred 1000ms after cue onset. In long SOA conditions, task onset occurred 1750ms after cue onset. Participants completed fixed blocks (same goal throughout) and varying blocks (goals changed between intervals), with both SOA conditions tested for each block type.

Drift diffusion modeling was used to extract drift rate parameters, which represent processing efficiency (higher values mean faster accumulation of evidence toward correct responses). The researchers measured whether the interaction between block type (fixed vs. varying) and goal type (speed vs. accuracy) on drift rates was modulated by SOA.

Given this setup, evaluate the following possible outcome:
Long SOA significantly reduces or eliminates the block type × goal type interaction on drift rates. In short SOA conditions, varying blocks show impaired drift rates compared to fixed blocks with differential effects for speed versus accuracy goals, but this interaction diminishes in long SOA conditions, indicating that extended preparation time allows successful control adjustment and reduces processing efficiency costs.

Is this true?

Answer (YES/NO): NO